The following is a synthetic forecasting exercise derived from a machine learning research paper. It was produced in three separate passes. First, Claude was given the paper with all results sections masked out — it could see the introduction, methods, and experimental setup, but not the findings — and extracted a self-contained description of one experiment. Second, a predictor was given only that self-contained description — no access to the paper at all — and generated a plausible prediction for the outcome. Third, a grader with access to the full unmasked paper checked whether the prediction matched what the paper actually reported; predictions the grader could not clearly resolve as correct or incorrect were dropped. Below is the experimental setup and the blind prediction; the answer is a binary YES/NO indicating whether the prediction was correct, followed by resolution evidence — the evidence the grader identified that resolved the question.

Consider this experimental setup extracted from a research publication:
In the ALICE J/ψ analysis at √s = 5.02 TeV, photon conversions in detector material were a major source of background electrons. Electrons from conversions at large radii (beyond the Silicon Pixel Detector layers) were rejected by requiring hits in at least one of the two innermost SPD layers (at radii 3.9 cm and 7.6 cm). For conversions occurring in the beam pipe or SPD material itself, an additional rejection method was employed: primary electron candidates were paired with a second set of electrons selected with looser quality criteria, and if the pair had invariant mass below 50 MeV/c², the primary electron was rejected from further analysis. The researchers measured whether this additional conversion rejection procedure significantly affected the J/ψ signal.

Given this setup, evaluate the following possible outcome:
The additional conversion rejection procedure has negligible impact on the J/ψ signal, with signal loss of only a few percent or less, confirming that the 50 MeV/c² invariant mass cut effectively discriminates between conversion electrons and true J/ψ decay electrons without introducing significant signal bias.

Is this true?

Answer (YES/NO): YES